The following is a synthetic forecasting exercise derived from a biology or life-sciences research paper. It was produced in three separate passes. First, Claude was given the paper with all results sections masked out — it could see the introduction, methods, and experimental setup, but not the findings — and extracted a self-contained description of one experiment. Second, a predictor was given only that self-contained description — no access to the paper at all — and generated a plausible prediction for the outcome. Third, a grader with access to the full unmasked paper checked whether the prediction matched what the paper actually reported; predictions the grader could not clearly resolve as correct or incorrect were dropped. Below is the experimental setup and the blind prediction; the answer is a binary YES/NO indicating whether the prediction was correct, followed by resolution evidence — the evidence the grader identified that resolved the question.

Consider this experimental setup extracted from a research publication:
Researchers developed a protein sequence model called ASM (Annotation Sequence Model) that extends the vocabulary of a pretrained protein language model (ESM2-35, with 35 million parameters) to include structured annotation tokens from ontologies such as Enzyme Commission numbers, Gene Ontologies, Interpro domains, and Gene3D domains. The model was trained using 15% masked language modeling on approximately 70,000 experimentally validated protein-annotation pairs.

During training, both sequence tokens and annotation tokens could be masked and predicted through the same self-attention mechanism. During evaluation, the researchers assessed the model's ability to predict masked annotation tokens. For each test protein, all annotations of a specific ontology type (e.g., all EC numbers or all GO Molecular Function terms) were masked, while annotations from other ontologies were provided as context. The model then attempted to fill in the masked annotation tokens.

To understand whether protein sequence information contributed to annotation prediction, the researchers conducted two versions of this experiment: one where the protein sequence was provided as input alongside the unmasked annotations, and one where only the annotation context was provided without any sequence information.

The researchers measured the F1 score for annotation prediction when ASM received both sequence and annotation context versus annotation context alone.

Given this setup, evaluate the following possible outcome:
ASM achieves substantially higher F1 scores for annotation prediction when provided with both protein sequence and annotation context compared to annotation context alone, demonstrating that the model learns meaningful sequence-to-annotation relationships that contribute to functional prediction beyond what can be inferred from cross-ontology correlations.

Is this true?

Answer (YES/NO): NO